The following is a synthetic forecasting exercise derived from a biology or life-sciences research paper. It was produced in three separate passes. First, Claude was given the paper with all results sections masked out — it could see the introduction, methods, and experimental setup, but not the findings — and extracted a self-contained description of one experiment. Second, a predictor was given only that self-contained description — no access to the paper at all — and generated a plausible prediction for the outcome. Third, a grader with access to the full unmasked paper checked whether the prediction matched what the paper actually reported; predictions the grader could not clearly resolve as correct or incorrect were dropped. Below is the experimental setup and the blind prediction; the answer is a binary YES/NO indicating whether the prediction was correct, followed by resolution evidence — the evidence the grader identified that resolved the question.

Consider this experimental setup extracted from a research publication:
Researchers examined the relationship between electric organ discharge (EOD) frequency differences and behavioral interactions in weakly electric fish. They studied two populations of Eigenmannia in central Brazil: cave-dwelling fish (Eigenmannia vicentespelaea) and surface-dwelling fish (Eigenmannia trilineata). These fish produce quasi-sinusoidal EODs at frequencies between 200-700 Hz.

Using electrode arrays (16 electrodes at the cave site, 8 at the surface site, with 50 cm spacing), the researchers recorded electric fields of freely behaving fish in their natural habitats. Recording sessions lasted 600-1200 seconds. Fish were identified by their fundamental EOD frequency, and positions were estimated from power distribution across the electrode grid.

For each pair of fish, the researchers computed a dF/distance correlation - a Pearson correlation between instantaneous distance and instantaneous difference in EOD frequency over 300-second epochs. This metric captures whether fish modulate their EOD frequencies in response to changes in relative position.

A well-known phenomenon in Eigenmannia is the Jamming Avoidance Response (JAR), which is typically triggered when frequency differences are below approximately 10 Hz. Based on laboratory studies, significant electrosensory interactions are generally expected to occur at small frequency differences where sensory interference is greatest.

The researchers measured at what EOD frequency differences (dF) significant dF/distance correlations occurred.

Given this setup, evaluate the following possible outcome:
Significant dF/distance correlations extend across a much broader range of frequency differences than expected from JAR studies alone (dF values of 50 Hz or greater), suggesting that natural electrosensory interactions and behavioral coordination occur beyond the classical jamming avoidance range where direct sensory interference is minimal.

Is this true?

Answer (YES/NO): YES